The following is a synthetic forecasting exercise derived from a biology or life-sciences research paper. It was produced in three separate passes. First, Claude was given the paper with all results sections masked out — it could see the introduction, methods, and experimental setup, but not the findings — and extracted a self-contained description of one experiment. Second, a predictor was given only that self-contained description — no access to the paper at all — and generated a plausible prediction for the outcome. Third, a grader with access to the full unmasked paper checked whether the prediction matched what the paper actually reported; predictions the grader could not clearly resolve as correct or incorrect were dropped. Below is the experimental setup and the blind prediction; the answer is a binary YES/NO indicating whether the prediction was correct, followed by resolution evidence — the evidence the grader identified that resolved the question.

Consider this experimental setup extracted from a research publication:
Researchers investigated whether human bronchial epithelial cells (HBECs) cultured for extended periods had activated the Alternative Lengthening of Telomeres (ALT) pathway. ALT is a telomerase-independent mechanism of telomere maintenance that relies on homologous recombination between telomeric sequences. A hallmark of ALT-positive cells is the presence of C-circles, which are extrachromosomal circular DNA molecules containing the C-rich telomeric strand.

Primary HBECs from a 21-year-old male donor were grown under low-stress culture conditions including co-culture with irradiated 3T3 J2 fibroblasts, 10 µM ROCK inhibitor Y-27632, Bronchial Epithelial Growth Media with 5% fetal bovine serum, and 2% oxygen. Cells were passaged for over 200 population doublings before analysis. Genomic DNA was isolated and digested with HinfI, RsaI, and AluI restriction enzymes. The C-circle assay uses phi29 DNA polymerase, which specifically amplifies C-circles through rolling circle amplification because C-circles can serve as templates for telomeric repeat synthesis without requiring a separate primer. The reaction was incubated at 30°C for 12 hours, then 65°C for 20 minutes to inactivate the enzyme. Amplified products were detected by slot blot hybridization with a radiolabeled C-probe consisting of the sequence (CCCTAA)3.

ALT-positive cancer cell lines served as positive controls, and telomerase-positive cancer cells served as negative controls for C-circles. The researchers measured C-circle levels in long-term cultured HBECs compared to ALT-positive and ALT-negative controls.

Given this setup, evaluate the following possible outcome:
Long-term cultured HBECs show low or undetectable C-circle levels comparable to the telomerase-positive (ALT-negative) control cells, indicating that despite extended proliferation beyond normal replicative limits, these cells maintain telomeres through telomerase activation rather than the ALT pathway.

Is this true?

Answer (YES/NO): YES